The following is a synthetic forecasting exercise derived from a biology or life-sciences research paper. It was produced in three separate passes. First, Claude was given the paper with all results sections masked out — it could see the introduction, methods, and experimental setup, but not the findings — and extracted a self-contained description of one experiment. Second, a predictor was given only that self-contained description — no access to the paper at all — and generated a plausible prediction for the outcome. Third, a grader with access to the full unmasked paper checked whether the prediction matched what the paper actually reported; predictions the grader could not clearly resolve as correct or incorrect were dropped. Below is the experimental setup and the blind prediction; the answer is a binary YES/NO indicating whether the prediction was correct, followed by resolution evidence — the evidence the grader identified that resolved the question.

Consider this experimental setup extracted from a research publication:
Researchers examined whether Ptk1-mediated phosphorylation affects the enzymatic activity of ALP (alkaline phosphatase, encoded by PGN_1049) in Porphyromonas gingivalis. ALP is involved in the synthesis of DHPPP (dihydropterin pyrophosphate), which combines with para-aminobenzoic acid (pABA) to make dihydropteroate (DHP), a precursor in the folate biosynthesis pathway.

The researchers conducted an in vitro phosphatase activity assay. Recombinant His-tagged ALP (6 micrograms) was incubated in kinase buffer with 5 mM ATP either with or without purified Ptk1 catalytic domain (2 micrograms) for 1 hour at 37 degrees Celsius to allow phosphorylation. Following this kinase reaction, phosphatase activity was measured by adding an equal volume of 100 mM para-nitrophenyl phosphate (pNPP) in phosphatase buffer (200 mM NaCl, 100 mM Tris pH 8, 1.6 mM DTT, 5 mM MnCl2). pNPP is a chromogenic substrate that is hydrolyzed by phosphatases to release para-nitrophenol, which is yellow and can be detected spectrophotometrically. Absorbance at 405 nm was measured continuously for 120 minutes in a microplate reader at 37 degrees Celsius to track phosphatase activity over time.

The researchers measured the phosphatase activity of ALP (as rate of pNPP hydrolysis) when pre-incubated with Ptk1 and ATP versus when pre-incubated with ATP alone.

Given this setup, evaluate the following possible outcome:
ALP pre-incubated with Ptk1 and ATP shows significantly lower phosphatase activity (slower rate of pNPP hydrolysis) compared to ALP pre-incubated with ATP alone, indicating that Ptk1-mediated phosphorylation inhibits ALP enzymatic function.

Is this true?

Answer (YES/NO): NO